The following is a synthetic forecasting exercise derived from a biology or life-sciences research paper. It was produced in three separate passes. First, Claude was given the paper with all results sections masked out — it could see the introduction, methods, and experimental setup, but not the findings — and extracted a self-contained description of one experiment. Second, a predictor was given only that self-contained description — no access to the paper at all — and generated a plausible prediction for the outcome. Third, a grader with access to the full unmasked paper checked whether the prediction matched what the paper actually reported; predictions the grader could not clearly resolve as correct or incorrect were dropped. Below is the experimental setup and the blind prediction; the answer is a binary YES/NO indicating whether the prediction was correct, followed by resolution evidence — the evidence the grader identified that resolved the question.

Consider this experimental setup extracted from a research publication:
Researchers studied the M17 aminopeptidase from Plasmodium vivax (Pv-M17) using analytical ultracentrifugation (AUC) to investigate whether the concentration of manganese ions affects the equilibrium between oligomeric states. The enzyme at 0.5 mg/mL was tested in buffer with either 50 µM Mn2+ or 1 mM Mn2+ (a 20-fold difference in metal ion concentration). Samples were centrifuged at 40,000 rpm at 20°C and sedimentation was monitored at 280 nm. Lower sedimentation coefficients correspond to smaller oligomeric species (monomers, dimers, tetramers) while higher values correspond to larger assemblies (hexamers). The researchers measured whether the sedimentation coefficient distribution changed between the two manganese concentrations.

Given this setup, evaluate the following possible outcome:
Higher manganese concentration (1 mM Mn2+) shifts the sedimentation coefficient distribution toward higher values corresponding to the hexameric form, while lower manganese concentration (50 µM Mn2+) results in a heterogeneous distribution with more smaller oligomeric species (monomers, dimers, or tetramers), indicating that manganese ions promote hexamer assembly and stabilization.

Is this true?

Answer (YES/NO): NO